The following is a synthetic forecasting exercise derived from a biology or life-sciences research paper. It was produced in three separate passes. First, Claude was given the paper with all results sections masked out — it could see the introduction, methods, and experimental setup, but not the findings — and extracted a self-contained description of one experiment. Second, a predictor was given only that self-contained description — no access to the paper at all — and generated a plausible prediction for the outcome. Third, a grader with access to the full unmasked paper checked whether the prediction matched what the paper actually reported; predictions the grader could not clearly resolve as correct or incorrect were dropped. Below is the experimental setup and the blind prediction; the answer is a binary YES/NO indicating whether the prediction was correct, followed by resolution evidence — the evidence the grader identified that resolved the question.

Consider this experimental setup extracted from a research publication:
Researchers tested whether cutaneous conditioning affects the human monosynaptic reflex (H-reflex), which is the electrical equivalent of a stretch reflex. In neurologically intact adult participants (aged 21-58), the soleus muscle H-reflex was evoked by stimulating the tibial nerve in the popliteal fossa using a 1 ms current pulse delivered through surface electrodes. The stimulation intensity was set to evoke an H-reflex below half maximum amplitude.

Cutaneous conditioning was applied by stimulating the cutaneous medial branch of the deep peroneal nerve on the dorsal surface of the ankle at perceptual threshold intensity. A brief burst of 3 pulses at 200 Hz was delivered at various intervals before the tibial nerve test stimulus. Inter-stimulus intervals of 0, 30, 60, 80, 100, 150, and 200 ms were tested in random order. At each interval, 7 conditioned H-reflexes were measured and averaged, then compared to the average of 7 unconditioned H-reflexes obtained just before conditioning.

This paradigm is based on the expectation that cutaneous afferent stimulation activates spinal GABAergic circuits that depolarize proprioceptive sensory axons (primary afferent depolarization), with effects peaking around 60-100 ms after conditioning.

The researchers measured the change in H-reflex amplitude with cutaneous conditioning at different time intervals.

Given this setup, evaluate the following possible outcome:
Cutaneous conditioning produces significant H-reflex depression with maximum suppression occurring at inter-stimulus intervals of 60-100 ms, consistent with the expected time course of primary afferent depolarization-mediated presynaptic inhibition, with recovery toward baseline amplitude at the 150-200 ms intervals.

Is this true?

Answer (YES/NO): NO